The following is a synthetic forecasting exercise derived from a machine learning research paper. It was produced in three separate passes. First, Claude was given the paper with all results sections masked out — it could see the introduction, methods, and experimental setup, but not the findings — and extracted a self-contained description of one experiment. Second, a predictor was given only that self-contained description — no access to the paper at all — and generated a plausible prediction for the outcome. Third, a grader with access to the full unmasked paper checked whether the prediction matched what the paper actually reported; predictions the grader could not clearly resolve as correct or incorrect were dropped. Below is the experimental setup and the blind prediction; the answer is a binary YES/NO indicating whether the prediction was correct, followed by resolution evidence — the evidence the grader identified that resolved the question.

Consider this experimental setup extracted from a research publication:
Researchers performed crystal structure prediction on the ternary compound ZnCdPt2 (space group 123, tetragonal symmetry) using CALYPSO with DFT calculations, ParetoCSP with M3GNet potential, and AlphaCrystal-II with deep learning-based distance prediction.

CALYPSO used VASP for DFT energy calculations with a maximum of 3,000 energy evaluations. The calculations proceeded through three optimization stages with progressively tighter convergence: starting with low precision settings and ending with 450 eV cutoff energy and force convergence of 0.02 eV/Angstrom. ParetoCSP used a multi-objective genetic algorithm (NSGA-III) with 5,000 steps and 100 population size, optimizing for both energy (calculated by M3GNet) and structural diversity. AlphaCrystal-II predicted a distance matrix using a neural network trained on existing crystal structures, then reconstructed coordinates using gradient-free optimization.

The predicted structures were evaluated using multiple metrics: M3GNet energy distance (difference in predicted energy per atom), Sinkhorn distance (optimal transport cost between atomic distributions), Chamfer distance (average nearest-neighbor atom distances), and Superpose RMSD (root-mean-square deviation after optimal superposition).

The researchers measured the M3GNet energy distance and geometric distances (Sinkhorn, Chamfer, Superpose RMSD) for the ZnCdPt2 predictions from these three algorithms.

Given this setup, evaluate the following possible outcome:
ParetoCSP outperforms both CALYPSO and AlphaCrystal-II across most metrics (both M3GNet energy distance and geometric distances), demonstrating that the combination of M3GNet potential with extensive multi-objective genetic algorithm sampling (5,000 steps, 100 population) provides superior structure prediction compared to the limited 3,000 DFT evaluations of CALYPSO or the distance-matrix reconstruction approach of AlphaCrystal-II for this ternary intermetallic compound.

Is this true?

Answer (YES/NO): NO